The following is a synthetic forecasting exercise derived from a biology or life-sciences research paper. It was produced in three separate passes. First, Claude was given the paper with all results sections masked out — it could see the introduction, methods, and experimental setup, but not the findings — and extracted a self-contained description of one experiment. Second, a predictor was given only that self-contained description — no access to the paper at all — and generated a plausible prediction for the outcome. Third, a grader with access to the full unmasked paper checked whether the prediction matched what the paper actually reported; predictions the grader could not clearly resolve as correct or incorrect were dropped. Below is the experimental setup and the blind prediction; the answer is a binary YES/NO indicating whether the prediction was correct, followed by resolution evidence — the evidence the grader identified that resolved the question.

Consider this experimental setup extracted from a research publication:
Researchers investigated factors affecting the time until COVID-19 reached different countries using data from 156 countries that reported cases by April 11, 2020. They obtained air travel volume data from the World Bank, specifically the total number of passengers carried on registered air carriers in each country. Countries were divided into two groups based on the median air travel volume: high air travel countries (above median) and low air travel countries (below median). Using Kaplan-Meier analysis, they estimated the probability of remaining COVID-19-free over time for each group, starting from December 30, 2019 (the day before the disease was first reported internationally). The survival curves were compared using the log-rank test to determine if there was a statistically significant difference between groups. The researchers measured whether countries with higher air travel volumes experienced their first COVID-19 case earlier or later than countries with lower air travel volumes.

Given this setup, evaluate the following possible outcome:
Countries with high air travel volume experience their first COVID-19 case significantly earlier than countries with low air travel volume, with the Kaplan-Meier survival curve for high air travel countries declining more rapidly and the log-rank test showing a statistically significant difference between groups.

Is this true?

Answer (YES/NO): YES